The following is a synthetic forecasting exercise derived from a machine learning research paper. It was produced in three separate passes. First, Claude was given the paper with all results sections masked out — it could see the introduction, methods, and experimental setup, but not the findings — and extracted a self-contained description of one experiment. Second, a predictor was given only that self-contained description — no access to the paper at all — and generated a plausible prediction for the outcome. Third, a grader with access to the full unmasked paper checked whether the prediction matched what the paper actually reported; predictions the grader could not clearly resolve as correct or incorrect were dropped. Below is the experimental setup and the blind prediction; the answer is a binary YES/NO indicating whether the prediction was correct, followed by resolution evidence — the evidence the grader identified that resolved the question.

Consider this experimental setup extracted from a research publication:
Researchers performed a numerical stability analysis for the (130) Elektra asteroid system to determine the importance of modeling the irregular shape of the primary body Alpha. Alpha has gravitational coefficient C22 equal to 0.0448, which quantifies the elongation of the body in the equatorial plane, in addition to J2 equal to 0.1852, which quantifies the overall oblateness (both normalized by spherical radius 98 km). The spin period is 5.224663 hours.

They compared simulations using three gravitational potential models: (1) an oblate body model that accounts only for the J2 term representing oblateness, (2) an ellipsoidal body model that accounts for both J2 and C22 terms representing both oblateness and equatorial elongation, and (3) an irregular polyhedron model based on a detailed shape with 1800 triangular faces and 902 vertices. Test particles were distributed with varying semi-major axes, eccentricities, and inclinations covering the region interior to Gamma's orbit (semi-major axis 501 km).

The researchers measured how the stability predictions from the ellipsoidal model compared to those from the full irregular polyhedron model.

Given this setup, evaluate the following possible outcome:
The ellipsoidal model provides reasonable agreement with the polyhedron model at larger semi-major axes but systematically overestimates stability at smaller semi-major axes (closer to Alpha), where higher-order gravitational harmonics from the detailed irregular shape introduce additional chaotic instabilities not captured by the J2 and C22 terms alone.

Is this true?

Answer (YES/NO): NO